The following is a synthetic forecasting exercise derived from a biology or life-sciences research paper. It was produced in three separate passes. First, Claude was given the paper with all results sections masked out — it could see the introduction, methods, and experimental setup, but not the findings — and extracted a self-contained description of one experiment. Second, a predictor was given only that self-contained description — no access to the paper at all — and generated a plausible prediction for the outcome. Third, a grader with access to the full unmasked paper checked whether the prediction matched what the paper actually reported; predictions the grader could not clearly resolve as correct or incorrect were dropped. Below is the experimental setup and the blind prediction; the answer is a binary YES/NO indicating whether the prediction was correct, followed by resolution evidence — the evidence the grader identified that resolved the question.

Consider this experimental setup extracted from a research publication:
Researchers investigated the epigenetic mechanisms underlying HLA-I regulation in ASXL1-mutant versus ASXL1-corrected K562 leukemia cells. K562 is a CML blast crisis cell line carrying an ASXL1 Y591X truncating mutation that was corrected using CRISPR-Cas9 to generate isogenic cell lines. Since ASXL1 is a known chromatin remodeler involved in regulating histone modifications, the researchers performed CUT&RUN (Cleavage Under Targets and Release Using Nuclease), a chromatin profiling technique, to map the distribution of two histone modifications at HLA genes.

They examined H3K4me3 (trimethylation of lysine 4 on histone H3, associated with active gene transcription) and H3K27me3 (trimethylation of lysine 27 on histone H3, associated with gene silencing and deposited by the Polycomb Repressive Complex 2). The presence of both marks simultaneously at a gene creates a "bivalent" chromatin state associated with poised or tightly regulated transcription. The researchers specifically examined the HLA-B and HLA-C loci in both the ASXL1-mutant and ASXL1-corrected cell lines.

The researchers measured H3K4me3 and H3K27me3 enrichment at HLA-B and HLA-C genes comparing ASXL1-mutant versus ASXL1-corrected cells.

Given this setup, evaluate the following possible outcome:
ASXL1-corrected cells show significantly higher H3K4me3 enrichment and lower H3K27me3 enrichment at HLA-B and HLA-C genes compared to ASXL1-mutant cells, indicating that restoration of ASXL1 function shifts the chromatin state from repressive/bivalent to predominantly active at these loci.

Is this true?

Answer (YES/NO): NO